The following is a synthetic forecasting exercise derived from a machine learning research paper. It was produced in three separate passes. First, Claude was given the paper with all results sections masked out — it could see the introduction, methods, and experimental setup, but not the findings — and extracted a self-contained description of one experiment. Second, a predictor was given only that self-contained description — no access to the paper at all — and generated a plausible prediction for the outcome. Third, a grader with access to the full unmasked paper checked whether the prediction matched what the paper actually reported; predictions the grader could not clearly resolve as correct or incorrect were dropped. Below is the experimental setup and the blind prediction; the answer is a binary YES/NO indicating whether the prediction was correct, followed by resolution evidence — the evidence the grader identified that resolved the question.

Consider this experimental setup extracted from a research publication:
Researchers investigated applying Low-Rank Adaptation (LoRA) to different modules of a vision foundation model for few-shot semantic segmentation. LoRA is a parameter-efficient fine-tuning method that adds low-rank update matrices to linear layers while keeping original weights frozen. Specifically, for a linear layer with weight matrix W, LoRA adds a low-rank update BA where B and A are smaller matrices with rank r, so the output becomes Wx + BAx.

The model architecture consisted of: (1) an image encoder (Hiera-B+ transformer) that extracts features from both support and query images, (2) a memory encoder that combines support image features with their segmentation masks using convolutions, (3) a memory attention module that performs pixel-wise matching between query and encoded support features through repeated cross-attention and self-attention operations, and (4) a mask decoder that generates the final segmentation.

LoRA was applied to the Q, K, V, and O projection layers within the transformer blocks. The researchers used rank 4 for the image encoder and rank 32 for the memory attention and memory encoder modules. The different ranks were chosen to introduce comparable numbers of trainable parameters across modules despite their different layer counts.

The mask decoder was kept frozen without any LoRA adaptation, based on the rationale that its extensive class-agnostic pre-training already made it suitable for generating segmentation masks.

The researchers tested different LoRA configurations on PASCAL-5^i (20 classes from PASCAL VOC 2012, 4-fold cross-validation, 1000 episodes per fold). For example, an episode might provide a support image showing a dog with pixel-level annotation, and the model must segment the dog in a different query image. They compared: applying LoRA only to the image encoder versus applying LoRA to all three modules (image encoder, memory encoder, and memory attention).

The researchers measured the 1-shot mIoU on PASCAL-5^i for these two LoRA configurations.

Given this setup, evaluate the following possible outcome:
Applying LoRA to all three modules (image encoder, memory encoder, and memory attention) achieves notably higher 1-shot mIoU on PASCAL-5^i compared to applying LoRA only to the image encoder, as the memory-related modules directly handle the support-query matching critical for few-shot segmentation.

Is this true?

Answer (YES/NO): NO